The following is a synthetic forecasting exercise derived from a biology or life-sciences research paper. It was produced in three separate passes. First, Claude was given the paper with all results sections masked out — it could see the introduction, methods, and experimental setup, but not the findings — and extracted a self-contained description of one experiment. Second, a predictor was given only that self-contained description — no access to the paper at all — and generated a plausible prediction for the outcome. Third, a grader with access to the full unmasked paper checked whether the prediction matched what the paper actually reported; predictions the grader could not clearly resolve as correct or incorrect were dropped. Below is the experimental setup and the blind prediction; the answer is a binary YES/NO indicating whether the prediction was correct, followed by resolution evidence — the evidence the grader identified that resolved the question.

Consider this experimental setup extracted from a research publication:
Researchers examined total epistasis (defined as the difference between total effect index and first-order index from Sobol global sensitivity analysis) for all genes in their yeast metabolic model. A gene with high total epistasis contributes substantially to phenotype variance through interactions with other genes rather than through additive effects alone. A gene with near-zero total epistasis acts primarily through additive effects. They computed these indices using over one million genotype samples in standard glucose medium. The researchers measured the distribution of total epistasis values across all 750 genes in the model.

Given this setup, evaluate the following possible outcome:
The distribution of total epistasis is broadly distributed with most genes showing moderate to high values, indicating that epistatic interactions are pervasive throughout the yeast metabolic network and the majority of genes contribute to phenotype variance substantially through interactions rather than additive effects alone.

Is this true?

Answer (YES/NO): NO